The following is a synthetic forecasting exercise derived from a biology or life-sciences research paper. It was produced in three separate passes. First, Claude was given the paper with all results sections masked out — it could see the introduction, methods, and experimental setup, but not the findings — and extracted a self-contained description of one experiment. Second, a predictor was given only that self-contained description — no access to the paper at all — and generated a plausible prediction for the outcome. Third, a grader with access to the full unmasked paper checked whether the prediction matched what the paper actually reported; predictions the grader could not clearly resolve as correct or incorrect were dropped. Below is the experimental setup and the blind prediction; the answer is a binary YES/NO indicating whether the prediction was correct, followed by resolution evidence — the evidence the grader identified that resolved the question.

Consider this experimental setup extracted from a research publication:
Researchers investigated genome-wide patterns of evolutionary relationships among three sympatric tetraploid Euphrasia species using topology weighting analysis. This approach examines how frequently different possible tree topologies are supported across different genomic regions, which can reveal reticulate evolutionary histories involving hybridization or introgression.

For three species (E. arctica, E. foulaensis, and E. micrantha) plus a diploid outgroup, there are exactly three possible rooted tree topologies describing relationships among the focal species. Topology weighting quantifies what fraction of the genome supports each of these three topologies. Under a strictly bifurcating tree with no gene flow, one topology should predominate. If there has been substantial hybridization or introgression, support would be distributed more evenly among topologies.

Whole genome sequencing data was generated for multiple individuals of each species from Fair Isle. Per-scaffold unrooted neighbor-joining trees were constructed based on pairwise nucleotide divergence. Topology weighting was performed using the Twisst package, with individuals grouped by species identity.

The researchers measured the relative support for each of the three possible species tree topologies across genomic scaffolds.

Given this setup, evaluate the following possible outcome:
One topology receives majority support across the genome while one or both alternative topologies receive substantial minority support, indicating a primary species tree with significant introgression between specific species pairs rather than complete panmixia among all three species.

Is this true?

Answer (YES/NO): YES